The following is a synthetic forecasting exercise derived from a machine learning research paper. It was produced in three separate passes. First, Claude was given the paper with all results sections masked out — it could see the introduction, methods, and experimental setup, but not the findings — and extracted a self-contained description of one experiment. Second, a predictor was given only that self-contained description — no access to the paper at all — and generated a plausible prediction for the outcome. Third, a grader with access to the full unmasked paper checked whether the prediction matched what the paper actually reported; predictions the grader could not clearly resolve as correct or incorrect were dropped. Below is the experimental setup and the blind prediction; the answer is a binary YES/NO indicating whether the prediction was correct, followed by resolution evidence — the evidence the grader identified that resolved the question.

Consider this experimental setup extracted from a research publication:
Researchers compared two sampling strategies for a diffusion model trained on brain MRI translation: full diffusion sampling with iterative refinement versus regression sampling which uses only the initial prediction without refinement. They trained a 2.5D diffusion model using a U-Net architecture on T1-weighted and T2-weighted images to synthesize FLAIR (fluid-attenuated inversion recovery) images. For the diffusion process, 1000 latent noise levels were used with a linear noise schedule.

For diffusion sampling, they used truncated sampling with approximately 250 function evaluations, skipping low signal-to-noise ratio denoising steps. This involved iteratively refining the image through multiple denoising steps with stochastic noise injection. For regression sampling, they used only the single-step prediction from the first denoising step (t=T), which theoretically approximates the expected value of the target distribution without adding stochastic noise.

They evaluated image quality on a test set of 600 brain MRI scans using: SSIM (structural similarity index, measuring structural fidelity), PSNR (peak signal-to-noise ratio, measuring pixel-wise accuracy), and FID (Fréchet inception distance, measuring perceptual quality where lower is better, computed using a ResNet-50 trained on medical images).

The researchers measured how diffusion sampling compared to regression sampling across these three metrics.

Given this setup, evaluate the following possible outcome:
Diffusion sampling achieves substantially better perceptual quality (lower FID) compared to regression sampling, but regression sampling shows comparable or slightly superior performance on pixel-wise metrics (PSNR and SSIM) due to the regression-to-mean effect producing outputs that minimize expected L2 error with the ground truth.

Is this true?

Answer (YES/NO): YES